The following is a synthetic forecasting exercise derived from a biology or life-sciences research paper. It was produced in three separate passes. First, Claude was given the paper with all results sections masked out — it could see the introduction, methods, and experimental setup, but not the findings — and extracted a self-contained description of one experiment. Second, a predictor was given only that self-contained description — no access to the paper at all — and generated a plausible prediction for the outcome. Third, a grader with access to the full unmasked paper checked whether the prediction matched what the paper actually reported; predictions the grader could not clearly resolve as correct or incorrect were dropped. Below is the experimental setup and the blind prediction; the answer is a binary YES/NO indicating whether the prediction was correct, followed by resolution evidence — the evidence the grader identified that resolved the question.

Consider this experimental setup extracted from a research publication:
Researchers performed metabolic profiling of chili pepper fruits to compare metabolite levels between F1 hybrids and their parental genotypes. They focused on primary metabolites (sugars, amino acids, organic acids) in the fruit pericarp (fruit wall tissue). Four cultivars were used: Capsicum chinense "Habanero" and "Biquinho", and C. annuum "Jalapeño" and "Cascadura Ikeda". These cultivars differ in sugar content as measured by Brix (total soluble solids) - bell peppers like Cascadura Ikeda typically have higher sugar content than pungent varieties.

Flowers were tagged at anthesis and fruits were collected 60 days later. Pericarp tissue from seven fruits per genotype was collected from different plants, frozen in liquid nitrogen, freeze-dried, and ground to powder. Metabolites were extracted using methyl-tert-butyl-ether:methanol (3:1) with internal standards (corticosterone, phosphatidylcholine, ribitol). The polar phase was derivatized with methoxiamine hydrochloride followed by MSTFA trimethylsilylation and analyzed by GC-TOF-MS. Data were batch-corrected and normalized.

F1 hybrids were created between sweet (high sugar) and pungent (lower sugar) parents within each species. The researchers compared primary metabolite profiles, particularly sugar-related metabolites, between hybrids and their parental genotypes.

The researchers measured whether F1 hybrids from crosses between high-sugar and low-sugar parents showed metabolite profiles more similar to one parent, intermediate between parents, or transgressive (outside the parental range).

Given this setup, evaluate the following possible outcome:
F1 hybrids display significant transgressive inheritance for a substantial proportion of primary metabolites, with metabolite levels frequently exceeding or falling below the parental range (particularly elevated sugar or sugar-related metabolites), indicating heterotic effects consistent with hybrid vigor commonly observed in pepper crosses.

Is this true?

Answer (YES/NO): NO